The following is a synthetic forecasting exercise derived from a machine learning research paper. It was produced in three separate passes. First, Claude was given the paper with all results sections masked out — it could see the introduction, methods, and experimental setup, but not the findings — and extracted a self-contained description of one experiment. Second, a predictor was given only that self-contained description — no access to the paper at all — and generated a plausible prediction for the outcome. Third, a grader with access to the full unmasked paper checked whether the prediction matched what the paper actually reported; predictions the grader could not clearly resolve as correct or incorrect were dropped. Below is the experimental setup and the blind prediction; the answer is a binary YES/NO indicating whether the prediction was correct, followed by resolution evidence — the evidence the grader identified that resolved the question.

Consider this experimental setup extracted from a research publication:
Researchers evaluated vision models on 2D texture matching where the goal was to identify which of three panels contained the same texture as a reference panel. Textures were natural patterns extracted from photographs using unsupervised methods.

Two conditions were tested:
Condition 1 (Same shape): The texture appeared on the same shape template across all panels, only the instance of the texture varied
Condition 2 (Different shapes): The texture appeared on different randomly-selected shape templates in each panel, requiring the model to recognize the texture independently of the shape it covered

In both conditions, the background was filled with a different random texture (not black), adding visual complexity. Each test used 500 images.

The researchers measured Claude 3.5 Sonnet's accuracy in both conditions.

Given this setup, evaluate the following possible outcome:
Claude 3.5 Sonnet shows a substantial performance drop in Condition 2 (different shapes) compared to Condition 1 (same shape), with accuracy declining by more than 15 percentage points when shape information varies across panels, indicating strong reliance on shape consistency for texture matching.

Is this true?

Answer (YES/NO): NO